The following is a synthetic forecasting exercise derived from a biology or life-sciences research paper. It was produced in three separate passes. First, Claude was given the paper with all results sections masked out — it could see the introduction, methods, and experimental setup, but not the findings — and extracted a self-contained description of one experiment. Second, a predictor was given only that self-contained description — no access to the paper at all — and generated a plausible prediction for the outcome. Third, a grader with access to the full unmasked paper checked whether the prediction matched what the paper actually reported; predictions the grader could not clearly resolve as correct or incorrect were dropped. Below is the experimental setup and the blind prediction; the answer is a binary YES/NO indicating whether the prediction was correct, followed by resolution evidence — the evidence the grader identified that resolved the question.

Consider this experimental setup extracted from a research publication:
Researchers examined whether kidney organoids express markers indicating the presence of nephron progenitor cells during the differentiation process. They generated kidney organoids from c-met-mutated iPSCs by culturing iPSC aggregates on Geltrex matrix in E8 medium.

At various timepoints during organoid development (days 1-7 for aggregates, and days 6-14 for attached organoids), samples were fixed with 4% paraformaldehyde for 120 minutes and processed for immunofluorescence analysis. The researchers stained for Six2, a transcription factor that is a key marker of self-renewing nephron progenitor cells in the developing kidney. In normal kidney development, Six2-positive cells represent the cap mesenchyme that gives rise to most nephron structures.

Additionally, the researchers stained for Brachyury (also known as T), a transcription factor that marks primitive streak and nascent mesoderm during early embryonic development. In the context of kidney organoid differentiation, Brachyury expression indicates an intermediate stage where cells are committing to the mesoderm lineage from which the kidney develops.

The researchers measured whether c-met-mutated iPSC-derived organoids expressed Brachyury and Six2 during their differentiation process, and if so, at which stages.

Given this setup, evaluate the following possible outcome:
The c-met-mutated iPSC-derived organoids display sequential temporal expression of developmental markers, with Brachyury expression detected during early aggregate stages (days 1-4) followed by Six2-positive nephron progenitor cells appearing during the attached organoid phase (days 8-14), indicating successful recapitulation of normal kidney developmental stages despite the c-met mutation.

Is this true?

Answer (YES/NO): NO